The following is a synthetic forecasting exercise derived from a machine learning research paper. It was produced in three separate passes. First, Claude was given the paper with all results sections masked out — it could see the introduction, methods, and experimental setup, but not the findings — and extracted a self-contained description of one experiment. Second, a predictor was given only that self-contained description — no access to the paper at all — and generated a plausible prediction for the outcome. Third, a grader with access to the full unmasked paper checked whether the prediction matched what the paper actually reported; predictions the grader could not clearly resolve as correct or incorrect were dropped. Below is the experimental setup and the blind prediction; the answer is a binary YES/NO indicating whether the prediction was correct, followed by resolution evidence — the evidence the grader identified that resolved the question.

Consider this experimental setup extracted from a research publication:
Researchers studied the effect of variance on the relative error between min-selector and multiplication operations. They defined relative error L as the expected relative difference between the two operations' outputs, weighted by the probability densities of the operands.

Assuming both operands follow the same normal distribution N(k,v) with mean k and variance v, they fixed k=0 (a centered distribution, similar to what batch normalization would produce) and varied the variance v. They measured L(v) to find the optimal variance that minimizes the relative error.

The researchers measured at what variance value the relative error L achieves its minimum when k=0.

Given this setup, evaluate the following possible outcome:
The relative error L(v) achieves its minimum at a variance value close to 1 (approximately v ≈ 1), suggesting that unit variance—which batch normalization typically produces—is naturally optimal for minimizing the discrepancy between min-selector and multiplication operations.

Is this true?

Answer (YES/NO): NO